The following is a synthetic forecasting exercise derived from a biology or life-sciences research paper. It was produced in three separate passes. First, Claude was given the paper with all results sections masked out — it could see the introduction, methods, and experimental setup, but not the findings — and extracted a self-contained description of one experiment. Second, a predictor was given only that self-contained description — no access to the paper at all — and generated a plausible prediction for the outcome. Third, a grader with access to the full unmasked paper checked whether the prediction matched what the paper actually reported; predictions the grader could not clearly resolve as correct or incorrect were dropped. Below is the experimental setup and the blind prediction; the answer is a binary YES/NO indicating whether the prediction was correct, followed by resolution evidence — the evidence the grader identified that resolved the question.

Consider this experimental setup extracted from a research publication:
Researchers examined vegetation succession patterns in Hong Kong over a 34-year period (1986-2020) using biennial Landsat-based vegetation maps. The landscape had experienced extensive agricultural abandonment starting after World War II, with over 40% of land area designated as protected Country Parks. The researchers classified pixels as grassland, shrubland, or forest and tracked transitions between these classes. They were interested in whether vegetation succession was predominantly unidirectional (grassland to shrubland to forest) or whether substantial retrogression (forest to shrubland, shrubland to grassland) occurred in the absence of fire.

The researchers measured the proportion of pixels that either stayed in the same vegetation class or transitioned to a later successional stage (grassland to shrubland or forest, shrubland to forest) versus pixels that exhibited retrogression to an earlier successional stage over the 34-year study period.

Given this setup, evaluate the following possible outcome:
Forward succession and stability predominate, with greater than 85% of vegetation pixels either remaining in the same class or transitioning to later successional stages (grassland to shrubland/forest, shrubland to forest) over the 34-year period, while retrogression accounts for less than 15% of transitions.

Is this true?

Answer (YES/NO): YES